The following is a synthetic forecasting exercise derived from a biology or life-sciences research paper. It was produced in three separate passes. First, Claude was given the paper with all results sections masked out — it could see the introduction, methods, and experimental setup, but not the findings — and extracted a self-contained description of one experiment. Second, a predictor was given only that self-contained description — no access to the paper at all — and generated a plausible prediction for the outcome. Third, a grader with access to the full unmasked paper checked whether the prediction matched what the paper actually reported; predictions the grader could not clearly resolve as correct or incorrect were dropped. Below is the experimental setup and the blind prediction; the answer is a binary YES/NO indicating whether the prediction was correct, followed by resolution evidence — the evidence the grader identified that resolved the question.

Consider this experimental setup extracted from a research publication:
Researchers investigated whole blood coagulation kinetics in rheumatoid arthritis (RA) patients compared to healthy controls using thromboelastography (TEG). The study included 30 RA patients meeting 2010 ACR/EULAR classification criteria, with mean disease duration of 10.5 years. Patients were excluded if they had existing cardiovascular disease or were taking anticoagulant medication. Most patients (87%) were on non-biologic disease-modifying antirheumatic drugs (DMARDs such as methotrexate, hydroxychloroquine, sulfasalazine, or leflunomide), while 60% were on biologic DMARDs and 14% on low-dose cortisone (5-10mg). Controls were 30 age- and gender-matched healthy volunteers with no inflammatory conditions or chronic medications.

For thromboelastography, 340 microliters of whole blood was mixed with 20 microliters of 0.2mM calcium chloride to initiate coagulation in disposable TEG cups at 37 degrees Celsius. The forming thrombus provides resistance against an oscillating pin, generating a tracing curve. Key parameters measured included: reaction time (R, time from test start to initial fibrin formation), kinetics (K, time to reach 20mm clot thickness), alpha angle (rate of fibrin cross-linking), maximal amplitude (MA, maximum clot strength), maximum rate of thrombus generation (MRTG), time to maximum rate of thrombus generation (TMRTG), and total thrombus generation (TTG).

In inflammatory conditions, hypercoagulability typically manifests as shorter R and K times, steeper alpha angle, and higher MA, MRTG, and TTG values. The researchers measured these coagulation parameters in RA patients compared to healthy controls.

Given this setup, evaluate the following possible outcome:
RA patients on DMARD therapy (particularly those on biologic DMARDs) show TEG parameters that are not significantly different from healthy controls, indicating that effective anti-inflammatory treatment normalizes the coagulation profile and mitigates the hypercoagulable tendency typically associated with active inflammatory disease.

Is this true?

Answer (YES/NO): NO